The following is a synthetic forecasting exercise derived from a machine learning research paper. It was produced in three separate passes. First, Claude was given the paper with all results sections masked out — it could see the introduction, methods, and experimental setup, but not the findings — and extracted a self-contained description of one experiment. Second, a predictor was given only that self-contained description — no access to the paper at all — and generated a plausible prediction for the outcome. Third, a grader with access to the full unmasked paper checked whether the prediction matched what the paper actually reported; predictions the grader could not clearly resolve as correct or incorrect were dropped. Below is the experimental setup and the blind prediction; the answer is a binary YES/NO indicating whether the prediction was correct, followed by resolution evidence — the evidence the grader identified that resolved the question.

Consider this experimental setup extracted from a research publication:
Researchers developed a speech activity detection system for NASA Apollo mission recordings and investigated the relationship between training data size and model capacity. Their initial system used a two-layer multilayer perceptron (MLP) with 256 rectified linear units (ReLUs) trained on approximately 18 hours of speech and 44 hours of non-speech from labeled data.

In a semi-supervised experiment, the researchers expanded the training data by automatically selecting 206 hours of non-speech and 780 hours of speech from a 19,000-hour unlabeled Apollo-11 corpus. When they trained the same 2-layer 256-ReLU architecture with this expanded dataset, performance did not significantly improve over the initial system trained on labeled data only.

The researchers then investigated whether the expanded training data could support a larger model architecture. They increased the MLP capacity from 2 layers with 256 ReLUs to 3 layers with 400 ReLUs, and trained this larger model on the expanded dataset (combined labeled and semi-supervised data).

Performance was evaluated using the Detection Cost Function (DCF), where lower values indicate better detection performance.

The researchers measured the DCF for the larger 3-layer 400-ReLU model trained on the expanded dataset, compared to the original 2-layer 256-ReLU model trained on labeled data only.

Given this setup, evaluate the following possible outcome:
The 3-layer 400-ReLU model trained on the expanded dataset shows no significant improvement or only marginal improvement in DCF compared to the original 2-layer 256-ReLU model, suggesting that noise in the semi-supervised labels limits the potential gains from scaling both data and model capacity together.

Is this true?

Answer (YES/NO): NO